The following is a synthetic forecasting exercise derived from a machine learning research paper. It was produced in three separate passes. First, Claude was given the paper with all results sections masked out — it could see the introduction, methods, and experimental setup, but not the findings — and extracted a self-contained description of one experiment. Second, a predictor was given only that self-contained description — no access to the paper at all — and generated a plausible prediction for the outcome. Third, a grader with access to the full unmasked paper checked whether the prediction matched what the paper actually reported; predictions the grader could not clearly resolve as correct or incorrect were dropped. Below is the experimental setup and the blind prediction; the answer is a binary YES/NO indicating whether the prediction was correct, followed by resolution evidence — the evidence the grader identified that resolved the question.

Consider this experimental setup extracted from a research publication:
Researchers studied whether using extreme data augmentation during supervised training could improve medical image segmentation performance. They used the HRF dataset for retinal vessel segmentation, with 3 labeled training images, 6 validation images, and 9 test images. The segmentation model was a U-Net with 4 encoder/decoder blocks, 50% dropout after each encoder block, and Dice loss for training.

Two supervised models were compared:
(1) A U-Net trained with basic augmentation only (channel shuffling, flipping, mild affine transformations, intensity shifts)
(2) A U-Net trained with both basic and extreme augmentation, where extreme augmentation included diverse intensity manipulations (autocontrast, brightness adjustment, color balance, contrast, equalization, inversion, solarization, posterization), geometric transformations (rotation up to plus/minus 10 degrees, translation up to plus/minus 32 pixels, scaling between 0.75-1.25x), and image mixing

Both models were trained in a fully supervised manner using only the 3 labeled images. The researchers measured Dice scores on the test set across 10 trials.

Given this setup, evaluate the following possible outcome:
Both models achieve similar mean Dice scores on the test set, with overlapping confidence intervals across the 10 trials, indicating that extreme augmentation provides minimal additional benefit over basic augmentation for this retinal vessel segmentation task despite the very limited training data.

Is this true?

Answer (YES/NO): YES